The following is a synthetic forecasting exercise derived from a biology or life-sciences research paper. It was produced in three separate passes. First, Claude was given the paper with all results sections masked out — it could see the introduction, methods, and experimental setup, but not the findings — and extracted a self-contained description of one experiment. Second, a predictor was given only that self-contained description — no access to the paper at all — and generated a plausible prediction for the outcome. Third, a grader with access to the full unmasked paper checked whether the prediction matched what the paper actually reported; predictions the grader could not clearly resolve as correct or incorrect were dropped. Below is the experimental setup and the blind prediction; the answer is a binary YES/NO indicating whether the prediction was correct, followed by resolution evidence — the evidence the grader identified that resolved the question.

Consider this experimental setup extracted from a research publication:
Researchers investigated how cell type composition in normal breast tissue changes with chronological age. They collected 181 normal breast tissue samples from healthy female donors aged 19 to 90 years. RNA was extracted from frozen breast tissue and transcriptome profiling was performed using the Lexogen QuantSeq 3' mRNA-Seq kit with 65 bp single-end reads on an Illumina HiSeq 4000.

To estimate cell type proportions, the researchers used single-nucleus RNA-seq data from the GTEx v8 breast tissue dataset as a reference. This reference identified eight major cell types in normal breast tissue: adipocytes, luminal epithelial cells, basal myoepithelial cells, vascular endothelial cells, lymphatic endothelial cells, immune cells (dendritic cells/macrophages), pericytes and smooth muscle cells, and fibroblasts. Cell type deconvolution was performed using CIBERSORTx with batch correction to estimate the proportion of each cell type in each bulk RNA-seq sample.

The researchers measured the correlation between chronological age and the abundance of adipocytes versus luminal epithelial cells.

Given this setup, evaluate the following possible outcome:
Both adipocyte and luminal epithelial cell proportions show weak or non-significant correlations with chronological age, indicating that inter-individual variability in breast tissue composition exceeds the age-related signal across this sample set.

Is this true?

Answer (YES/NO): NO